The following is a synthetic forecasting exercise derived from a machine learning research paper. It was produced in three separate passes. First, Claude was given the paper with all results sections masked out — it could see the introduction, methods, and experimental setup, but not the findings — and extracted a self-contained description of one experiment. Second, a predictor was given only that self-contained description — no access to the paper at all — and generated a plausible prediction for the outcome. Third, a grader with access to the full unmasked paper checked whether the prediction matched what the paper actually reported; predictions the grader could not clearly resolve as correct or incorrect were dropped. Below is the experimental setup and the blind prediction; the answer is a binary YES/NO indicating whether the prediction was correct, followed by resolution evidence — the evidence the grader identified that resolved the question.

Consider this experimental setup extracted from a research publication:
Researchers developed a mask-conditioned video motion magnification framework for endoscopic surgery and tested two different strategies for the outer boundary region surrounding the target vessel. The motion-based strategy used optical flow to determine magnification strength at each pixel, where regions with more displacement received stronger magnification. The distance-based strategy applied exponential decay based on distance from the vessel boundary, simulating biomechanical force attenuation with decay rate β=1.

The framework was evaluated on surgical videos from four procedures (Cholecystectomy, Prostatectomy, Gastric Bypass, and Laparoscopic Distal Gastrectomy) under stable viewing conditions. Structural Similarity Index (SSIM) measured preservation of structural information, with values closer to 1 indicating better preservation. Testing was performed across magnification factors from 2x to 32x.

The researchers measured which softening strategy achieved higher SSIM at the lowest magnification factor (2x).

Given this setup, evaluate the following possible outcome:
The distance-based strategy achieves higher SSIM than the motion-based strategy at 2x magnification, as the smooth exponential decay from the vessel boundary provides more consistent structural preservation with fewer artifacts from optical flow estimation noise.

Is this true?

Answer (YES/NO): NO